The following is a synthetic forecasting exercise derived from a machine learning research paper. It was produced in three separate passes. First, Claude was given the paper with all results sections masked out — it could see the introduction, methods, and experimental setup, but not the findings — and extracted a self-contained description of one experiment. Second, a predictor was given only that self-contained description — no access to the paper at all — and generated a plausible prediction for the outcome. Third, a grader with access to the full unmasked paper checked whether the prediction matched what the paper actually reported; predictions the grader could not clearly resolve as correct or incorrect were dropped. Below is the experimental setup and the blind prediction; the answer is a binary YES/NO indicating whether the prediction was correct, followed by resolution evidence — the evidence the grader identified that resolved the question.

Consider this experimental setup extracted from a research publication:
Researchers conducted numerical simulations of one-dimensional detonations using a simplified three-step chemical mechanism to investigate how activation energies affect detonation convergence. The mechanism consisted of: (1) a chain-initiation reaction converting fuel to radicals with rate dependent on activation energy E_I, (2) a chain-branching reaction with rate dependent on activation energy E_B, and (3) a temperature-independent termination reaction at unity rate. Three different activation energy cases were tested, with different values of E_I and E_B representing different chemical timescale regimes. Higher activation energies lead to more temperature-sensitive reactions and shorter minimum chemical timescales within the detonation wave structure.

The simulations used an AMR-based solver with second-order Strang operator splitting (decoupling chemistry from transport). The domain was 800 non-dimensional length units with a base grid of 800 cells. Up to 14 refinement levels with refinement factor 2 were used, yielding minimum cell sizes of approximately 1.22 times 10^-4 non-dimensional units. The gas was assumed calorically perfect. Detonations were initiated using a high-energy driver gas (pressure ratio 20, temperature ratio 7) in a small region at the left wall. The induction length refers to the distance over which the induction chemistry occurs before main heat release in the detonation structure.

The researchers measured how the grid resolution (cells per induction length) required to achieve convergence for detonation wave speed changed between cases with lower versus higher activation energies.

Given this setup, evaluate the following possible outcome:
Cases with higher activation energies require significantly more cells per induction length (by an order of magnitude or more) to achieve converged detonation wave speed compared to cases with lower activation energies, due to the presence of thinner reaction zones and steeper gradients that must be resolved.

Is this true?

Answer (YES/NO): NO